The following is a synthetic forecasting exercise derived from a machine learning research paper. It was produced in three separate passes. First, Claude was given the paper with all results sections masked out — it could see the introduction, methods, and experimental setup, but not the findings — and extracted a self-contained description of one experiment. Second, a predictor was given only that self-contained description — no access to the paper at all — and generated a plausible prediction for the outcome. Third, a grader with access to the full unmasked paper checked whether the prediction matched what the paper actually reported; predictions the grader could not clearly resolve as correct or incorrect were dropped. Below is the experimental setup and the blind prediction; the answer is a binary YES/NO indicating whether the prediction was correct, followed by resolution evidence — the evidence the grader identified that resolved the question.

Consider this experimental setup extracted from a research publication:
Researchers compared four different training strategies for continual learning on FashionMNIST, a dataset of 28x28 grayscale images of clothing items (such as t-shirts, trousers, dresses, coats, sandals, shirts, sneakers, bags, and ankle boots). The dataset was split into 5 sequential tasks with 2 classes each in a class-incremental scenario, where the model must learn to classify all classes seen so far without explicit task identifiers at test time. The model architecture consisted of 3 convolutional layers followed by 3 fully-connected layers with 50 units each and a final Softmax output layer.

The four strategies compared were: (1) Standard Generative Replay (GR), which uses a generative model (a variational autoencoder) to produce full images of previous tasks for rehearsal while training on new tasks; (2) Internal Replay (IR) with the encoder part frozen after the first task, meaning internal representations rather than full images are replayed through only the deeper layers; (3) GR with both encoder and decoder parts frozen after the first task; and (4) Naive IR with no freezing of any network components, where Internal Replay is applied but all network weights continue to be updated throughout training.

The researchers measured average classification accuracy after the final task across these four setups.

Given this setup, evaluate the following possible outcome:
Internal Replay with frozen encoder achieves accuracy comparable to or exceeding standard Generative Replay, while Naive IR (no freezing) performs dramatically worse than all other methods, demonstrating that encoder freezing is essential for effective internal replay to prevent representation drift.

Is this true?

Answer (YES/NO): YES